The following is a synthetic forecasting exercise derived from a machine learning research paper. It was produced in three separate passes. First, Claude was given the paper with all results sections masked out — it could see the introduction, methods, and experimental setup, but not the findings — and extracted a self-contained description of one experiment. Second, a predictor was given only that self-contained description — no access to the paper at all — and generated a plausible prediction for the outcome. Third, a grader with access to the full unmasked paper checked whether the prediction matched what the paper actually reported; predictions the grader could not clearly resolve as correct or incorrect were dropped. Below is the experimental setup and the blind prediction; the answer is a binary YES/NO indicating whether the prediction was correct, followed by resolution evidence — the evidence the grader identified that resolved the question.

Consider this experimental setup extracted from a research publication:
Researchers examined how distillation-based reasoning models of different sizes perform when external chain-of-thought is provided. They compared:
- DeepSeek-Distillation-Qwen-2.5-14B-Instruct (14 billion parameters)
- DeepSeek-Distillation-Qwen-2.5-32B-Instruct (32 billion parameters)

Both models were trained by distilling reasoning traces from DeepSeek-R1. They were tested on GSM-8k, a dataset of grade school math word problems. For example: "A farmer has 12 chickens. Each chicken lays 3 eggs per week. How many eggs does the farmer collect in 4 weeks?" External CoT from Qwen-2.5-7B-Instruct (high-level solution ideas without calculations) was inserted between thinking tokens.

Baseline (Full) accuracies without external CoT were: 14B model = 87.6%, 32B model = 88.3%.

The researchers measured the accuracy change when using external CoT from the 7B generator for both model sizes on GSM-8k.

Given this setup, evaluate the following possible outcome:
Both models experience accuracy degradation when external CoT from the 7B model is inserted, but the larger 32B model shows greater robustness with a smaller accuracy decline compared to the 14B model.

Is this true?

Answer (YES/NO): YES